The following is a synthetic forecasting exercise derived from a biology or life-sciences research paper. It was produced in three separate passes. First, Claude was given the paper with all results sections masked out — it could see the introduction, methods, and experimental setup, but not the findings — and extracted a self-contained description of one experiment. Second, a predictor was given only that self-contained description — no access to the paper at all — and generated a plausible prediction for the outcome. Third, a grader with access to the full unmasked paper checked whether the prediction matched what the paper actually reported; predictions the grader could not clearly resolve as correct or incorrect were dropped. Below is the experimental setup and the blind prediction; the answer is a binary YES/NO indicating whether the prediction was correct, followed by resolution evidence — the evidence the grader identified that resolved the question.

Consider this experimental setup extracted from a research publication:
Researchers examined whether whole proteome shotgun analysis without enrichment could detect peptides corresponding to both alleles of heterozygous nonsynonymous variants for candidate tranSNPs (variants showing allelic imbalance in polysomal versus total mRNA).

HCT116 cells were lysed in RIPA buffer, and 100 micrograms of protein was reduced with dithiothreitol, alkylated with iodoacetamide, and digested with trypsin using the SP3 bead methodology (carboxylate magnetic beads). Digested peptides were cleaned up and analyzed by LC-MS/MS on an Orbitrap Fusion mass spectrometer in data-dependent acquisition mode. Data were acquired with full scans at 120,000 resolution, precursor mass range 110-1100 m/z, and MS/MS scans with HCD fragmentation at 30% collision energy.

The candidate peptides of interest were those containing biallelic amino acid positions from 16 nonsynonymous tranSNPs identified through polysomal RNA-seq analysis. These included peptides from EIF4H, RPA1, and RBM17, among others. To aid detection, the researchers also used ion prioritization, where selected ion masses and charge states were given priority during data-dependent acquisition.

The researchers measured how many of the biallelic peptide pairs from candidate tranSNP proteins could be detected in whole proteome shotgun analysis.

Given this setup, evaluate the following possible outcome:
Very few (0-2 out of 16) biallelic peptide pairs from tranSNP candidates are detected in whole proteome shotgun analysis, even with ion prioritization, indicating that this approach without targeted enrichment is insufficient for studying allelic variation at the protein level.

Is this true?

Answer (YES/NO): NO